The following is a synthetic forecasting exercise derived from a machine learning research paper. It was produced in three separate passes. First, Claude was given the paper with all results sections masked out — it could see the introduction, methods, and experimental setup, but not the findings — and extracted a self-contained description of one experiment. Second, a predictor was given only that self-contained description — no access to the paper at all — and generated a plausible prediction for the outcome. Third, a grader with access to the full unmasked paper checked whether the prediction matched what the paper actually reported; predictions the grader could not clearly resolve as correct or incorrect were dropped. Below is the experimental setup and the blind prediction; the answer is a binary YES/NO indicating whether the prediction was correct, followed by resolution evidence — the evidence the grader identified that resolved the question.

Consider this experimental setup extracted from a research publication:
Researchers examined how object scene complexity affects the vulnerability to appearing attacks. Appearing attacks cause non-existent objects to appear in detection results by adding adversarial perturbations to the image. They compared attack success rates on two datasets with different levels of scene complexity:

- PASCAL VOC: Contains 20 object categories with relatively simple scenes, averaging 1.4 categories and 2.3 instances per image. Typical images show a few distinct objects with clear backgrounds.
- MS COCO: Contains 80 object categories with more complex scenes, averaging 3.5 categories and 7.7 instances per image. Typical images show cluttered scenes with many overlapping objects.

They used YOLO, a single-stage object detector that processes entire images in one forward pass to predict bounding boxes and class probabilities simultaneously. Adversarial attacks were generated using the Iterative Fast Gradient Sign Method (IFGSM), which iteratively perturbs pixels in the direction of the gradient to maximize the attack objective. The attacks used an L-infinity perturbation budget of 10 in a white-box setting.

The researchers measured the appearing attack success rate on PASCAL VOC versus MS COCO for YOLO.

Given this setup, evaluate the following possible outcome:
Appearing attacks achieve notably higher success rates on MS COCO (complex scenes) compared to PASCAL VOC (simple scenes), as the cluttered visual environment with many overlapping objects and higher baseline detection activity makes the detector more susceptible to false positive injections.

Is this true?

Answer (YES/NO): NO